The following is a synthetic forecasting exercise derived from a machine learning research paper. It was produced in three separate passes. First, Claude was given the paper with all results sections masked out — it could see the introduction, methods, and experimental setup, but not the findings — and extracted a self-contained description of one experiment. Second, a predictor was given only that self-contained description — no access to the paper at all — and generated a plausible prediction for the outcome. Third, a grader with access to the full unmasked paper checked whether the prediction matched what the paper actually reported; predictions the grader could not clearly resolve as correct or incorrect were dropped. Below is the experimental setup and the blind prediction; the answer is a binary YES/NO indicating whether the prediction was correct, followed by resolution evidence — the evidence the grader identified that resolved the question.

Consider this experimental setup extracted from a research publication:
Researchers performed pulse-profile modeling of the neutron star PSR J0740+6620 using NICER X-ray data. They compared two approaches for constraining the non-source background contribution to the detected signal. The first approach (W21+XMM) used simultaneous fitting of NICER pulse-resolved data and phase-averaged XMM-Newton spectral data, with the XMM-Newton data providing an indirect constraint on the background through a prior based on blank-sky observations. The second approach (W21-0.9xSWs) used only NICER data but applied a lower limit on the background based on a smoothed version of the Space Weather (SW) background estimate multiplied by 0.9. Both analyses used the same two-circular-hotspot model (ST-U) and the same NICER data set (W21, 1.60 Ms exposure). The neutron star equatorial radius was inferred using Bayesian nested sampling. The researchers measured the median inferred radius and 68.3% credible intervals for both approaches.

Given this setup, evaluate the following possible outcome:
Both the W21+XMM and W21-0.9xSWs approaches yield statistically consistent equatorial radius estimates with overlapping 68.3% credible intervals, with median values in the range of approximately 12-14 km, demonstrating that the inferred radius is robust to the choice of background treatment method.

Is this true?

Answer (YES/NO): YES